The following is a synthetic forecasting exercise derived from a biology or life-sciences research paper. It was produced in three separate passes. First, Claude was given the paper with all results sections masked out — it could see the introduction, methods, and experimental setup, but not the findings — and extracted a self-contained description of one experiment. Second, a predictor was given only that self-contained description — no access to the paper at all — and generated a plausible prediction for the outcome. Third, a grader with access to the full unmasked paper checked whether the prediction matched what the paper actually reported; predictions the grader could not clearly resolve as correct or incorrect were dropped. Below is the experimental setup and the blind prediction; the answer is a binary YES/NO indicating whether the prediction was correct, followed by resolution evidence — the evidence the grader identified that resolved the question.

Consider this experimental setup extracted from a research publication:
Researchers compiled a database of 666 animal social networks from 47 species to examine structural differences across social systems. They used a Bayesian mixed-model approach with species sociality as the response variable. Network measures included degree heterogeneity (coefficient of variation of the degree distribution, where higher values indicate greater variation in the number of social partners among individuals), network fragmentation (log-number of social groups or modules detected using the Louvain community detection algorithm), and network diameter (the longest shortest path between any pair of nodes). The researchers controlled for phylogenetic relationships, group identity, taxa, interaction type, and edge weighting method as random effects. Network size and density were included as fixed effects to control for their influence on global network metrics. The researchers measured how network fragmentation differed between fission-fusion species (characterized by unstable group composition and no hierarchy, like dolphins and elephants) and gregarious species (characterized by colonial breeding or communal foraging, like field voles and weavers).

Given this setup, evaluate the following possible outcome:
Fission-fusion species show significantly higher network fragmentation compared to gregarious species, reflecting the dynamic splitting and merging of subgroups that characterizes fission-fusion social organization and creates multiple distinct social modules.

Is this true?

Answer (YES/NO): YES